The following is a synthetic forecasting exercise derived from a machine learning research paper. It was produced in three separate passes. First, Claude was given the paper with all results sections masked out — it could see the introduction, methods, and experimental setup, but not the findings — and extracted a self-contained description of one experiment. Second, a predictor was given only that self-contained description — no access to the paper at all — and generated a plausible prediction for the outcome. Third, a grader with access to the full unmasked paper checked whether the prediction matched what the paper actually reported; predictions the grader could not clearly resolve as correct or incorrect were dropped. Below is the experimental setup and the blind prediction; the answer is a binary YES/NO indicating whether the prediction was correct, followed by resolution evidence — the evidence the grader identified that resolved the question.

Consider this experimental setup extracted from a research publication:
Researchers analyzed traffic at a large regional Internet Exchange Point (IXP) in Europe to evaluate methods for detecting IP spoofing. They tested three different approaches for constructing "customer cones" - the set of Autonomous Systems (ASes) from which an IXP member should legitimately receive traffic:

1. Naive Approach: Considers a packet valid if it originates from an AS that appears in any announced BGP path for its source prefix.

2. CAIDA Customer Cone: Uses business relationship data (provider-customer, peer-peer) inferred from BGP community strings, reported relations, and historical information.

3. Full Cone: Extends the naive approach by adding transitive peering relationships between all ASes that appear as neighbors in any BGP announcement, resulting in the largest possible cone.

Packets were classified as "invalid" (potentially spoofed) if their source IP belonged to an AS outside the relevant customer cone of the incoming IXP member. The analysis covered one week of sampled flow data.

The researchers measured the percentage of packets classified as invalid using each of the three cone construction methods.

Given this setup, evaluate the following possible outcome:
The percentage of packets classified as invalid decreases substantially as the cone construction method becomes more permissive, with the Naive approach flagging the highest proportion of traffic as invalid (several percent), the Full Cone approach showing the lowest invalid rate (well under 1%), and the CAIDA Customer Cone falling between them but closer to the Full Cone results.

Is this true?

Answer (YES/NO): NO